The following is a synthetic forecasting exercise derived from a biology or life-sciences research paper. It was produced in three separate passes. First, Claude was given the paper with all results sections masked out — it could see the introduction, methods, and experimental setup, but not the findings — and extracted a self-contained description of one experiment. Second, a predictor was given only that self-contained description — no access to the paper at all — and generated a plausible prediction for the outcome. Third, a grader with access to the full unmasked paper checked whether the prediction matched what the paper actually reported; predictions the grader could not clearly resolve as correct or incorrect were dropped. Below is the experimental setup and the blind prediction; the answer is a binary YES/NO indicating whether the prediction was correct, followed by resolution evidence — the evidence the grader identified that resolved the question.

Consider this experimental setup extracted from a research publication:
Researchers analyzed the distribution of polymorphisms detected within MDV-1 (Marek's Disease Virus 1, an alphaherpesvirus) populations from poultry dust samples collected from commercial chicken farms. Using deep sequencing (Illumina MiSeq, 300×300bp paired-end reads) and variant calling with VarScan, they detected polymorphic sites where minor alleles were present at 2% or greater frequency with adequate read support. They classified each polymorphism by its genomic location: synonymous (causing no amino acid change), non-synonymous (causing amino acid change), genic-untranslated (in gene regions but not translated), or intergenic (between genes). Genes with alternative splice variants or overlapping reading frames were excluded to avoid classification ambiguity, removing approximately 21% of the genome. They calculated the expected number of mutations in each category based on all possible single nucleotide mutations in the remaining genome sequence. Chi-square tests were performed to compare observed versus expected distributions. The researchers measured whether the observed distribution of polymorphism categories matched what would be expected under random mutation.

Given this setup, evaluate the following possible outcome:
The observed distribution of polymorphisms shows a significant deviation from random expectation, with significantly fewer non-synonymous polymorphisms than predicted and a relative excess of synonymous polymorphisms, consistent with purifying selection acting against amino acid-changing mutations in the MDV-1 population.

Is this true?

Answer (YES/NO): NO